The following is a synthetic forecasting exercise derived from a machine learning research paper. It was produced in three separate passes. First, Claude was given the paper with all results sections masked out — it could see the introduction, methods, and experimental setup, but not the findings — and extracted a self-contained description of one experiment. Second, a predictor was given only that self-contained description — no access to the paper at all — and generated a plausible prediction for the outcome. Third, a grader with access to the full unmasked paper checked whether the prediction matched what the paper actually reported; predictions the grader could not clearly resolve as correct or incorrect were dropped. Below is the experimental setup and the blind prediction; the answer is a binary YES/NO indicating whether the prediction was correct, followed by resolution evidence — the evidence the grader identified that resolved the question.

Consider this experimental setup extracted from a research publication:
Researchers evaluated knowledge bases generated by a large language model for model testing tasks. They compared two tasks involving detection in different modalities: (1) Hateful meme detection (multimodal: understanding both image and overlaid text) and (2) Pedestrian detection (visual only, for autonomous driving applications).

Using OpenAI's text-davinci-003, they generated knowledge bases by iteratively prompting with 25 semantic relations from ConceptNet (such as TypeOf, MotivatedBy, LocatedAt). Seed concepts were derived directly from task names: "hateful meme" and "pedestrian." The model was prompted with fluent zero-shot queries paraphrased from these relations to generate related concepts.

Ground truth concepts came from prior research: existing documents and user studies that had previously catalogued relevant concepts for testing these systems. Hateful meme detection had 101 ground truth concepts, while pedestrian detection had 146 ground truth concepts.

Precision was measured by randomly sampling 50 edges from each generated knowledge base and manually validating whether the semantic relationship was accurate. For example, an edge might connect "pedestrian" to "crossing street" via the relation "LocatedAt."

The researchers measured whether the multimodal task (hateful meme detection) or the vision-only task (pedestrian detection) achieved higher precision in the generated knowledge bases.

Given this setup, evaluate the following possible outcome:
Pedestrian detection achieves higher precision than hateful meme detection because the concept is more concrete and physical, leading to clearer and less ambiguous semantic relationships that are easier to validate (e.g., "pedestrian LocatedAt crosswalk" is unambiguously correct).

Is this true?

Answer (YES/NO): NO